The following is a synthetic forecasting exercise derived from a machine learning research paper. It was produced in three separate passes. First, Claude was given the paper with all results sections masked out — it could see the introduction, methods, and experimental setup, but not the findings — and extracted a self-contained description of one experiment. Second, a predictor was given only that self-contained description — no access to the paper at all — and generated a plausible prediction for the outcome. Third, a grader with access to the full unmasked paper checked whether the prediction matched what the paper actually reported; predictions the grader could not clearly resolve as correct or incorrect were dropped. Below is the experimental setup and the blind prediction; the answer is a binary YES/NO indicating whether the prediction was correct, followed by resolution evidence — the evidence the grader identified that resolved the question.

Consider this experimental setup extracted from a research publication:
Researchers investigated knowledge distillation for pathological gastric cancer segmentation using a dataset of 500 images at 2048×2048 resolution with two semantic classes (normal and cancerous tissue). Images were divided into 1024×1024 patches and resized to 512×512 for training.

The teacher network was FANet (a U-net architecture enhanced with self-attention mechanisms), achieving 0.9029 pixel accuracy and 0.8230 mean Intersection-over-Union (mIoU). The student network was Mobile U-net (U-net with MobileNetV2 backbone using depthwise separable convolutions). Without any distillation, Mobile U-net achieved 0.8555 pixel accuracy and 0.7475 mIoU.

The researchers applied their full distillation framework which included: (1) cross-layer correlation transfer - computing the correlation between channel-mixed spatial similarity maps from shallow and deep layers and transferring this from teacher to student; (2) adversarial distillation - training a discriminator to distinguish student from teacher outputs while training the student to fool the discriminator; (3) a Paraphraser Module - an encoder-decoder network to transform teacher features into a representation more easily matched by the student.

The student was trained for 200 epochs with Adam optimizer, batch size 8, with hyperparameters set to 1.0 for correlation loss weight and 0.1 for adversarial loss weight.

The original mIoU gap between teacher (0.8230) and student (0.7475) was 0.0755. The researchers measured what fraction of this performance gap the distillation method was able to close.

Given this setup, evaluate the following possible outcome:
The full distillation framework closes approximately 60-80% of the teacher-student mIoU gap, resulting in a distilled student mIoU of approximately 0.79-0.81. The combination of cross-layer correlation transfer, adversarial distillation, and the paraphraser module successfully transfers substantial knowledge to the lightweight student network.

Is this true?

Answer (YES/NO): NO